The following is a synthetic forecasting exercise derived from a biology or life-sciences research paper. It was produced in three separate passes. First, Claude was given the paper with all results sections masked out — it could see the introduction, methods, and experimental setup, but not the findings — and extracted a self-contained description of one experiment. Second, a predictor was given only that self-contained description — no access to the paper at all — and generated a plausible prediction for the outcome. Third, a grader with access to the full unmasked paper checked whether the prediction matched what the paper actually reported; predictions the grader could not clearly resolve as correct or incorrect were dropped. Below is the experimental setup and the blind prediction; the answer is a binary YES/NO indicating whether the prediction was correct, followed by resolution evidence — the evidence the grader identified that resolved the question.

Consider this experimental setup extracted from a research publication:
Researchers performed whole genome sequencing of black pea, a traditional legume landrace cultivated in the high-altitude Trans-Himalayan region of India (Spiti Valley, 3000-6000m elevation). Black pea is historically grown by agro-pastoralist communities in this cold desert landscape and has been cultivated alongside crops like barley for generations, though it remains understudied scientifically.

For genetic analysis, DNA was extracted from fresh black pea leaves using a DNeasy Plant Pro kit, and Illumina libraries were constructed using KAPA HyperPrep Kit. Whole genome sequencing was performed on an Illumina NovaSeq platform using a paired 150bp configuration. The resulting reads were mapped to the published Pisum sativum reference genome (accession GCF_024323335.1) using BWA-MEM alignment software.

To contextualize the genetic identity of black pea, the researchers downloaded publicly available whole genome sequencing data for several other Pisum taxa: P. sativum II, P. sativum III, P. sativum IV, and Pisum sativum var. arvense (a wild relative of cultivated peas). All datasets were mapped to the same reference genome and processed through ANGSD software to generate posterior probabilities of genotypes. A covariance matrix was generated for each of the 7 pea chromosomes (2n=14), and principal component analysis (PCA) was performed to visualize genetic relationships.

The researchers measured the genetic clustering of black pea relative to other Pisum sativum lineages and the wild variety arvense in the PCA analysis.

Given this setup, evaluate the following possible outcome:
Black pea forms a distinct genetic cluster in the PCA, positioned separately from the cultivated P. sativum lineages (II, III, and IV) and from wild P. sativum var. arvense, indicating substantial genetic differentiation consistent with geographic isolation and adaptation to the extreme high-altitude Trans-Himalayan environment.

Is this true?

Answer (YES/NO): YES